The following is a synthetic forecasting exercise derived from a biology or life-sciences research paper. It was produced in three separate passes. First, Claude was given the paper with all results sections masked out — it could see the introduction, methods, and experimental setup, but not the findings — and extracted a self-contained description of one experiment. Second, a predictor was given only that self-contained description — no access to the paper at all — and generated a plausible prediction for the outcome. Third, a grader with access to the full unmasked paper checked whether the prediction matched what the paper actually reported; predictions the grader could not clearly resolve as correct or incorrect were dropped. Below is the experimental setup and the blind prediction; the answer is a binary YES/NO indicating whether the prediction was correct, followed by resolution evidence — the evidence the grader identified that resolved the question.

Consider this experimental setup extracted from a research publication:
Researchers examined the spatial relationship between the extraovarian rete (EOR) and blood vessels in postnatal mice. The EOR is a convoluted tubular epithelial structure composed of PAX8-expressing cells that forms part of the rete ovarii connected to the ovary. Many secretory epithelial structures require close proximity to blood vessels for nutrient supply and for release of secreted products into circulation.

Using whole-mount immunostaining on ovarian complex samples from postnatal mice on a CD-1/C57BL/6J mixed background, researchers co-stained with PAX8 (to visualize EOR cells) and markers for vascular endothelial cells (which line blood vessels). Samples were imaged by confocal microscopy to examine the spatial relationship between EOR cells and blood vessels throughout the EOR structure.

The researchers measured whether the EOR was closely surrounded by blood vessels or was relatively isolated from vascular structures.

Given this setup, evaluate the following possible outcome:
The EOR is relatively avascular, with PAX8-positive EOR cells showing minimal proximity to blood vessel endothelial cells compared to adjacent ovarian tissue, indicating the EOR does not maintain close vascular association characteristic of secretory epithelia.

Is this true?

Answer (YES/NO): NO